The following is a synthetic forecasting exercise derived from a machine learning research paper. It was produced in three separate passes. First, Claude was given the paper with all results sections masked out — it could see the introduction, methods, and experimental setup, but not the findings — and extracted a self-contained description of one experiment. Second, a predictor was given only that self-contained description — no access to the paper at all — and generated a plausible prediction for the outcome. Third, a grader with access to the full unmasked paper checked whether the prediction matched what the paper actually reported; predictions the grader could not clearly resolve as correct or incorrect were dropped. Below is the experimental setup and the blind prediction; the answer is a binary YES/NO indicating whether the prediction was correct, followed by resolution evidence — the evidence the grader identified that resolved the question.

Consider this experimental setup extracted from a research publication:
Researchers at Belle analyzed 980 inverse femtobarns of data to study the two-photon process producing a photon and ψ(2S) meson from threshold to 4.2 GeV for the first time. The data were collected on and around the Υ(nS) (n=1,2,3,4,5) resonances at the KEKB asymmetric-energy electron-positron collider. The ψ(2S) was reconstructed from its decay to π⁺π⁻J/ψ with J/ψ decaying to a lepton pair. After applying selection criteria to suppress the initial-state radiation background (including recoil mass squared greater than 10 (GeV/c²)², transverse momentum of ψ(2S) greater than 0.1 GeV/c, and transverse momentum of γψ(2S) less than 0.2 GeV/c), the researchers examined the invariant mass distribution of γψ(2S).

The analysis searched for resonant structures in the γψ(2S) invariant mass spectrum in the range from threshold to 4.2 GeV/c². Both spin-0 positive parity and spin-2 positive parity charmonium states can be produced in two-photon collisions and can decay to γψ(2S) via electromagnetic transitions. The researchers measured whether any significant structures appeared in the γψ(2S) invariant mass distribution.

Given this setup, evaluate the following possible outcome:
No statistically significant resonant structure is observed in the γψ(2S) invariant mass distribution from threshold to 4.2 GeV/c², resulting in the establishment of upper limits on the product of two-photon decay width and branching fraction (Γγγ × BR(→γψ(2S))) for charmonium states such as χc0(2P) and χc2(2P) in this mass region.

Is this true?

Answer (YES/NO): NO